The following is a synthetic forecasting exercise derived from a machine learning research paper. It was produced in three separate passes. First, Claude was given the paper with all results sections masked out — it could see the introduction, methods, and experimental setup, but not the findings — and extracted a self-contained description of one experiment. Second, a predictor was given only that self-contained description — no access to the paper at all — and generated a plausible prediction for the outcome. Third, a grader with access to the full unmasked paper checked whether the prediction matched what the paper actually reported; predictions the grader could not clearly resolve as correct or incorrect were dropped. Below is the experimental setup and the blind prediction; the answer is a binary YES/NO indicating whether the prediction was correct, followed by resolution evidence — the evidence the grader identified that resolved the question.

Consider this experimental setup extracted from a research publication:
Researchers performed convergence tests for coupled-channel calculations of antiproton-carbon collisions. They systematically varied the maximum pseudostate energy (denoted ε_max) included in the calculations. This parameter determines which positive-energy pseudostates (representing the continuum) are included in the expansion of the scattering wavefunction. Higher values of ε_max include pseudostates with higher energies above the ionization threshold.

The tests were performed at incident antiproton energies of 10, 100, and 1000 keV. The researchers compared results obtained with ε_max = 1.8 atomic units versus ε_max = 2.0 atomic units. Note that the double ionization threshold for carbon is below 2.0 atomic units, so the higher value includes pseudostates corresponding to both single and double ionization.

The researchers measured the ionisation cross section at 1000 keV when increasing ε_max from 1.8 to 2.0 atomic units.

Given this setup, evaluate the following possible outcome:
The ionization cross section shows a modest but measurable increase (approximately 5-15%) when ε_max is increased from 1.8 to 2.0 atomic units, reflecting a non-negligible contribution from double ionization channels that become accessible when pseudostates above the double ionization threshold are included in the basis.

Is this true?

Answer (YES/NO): NO